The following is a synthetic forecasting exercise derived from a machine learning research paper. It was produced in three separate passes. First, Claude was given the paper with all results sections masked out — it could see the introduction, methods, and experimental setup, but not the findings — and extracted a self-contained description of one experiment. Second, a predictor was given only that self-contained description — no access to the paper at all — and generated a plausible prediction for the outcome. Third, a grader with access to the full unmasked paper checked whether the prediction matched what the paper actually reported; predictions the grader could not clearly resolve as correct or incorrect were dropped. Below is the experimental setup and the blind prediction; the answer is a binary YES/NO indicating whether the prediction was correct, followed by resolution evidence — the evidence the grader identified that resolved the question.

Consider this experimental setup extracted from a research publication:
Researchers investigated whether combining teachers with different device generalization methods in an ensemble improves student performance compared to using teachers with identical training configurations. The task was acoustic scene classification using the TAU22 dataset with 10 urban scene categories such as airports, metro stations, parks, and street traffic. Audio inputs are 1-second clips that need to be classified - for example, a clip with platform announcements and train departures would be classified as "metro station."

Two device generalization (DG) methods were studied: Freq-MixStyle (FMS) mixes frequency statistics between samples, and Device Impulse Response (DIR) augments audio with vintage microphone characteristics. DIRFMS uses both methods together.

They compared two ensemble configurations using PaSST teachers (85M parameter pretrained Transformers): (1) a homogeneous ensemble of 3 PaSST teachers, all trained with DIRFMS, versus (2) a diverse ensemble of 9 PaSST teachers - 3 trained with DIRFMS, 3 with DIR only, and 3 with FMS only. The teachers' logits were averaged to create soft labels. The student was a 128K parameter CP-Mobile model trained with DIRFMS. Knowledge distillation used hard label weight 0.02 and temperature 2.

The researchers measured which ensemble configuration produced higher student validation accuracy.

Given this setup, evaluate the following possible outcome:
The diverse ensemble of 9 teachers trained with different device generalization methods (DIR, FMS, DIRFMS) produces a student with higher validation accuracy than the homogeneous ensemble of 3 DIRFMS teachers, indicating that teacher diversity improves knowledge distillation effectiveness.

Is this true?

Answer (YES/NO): YES